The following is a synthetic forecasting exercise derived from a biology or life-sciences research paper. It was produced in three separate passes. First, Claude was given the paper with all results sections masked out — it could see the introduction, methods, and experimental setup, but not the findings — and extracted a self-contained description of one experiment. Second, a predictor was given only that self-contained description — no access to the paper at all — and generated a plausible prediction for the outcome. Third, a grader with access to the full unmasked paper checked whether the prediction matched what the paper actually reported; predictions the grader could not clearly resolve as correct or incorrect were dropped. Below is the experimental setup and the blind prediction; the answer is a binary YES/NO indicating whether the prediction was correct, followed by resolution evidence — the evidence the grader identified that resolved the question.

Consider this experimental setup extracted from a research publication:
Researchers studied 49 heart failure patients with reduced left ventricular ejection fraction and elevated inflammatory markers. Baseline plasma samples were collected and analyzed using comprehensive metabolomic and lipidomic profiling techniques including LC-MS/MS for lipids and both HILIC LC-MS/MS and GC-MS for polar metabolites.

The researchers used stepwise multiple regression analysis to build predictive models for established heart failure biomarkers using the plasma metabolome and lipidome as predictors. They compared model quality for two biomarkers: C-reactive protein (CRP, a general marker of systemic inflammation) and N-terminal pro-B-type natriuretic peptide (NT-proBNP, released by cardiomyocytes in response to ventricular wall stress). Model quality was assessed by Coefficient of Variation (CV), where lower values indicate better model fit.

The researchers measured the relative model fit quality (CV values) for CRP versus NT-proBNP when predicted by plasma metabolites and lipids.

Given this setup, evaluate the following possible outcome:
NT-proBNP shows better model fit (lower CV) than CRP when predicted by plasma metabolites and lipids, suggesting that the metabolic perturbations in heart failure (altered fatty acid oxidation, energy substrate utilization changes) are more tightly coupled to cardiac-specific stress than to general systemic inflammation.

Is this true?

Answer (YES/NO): YES